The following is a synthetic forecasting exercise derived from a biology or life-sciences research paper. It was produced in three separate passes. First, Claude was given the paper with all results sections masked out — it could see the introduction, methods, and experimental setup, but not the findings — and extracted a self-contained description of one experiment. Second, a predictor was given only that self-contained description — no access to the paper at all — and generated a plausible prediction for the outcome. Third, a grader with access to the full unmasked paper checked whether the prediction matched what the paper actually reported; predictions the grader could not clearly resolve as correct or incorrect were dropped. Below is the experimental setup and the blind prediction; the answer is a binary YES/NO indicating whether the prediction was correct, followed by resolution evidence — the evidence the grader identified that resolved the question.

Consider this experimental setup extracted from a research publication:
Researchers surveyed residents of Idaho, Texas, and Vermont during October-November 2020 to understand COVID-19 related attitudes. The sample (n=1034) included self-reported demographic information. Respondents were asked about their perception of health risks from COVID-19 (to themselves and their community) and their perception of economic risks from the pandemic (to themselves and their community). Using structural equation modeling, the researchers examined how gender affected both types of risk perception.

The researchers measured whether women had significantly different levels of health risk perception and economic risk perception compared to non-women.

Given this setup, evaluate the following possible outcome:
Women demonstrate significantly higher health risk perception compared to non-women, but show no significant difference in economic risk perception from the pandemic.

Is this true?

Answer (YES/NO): NO